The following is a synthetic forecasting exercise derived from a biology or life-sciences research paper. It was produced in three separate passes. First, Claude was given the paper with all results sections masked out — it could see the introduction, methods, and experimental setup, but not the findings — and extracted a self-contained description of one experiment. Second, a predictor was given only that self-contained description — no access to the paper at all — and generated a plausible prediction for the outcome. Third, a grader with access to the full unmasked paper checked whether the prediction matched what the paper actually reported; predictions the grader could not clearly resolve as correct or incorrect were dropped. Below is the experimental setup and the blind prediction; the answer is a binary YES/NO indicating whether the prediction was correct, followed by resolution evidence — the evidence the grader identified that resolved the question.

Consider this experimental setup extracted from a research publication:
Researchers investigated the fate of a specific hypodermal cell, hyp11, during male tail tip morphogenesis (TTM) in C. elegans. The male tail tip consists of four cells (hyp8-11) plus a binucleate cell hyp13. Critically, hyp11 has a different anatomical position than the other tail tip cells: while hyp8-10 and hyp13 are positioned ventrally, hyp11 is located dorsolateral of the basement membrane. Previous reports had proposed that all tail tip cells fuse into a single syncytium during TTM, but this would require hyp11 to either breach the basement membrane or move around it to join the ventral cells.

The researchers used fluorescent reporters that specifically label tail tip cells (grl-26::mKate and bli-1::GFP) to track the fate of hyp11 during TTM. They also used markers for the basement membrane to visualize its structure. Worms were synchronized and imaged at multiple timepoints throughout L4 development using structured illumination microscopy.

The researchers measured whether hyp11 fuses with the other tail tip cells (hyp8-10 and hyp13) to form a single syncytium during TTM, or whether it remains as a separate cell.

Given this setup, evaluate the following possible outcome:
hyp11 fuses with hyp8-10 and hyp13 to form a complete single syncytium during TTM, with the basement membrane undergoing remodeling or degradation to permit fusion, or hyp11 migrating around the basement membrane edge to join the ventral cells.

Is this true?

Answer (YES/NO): NO